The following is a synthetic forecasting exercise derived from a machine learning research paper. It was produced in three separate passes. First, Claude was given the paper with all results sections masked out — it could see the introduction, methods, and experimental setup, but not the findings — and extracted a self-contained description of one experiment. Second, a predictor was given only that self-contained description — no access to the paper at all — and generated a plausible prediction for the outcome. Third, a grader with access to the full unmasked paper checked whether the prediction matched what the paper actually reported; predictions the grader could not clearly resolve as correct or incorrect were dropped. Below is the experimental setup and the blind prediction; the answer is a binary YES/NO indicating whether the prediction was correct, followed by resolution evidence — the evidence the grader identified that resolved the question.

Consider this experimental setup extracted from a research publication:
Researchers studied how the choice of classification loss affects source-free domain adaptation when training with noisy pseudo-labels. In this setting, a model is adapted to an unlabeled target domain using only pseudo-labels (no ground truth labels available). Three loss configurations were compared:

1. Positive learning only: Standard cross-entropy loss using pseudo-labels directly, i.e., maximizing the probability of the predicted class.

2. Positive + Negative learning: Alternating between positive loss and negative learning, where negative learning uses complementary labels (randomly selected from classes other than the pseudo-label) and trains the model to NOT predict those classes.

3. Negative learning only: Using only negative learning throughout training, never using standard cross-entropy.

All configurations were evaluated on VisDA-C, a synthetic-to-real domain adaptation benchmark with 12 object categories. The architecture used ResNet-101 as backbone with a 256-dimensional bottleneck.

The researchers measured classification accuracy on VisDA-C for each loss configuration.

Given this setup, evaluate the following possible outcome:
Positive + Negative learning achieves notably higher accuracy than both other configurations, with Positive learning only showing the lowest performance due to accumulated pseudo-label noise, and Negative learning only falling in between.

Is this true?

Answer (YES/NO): NO